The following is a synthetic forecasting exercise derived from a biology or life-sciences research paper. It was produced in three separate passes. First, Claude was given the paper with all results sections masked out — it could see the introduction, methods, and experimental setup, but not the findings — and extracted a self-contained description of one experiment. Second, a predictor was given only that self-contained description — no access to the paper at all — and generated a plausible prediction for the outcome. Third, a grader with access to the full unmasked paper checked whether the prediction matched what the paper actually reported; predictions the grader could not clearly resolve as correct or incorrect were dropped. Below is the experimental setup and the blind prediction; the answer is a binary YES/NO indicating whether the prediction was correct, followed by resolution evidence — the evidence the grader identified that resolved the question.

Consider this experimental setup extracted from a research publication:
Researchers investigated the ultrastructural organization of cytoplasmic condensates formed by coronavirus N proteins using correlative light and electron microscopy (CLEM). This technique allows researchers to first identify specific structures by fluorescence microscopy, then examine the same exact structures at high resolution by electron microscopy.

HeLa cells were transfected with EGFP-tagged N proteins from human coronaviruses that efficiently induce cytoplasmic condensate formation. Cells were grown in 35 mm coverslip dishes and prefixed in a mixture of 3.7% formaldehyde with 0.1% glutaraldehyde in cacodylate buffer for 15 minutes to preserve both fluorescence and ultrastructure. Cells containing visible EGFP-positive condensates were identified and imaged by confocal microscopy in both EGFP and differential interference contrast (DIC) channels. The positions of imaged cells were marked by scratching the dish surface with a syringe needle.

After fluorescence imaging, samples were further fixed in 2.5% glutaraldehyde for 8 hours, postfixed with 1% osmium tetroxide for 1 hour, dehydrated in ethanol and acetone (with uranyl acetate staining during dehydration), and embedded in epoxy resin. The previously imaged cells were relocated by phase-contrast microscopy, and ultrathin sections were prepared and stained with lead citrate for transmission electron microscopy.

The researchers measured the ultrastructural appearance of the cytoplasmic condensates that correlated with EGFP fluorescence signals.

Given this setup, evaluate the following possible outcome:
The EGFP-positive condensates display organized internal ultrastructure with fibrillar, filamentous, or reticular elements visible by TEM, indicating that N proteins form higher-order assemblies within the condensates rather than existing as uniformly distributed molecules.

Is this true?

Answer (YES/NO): YES